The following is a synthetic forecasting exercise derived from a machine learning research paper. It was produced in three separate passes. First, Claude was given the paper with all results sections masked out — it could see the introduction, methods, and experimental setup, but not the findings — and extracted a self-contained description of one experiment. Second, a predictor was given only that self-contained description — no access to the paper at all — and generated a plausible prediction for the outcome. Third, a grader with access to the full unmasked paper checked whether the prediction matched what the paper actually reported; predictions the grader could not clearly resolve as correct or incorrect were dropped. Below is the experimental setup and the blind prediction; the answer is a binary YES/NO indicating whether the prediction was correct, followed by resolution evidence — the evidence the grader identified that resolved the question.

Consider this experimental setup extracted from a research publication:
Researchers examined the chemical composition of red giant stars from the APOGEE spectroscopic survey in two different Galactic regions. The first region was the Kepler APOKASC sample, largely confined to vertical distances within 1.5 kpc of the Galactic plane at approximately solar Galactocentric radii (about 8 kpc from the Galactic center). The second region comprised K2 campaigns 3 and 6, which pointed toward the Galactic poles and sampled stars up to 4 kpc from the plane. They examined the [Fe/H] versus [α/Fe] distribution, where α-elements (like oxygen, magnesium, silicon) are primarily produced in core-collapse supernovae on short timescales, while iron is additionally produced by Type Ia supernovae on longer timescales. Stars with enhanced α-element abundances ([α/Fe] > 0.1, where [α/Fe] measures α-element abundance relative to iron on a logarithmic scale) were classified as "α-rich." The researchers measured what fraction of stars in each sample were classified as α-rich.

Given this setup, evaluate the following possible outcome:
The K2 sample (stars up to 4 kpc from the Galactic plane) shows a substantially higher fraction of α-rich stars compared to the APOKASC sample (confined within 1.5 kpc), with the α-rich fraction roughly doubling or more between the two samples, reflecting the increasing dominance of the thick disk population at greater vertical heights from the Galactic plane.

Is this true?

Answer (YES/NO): YES